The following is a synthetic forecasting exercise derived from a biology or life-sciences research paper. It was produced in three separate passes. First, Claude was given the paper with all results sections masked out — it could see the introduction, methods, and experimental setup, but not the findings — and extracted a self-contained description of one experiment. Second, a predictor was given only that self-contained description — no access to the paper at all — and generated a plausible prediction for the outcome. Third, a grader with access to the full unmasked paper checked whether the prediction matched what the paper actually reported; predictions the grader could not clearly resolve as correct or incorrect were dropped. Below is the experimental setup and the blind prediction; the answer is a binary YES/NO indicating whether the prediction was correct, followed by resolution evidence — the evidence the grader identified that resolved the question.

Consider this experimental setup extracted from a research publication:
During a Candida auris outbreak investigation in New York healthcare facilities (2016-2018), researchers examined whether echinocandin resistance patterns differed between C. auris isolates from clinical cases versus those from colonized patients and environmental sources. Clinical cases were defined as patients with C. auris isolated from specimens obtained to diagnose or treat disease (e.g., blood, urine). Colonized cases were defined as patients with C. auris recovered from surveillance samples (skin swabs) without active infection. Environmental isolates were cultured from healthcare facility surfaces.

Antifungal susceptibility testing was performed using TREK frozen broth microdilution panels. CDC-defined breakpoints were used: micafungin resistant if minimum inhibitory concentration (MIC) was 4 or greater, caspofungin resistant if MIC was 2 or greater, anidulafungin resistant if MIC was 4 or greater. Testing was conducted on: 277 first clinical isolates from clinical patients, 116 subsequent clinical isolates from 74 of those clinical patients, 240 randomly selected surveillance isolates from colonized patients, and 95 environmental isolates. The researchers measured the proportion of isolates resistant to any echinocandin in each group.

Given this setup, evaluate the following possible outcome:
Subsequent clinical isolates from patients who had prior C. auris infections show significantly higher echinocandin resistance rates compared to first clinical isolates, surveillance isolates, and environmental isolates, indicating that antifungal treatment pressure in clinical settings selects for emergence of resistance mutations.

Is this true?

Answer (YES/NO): YES